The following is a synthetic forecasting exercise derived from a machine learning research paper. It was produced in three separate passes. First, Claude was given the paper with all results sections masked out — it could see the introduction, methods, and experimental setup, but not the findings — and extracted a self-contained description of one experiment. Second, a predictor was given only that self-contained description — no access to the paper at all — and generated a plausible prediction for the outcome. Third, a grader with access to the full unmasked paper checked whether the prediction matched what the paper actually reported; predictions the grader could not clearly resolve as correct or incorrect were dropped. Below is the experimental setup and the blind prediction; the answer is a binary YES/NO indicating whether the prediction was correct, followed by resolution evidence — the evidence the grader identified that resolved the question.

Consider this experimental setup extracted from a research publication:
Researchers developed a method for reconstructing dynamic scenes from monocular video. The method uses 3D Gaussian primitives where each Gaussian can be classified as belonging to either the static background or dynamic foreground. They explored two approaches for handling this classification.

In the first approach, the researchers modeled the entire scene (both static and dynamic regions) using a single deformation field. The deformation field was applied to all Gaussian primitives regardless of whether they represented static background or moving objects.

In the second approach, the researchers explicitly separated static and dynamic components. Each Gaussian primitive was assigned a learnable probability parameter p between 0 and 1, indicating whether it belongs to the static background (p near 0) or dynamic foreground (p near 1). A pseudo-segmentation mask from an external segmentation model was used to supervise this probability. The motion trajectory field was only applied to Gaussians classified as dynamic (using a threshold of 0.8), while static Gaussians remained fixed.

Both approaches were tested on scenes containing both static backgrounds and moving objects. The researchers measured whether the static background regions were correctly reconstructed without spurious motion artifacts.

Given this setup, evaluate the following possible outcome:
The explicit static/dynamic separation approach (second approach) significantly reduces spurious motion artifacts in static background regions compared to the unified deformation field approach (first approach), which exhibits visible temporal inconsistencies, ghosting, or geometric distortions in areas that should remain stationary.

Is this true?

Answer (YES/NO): YES